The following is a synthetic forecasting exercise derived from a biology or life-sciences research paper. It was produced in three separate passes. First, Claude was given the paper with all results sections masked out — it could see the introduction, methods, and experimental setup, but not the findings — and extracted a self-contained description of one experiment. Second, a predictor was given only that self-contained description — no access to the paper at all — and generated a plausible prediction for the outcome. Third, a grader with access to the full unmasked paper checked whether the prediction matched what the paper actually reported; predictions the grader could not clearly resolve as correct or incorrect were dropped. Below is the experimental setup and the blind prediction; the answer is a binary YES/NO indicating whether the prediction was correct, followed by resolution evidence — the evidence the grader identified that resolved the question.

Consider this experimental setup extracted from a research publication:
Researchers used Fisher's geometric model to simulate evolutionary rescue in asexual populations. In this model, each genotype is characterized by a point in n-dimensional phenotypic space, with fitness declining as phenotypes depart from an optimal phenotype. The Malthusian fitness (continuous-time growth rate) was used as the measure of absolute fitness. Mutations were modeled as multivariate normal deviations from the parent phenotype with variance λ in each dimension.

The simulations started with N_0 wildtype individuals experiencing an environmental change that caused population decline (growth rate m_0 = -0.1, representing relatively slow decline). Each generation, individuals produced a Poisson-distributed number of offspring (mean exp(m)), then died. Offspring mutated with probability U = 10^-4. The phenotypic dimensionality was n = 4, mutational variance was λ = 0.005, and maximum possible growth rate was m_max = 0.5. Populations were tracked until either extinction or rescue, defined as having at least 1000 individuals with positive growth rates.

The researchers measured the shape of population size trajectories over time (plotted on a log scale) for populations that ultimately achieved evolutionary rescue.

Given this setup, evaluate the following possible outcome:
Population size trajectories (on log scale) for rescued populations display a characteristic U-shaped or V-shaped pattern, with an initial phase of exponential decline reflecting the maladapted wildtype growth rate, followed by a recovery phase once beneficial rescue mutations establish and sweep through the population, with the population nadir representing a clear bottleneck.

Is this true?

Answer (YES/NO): NO